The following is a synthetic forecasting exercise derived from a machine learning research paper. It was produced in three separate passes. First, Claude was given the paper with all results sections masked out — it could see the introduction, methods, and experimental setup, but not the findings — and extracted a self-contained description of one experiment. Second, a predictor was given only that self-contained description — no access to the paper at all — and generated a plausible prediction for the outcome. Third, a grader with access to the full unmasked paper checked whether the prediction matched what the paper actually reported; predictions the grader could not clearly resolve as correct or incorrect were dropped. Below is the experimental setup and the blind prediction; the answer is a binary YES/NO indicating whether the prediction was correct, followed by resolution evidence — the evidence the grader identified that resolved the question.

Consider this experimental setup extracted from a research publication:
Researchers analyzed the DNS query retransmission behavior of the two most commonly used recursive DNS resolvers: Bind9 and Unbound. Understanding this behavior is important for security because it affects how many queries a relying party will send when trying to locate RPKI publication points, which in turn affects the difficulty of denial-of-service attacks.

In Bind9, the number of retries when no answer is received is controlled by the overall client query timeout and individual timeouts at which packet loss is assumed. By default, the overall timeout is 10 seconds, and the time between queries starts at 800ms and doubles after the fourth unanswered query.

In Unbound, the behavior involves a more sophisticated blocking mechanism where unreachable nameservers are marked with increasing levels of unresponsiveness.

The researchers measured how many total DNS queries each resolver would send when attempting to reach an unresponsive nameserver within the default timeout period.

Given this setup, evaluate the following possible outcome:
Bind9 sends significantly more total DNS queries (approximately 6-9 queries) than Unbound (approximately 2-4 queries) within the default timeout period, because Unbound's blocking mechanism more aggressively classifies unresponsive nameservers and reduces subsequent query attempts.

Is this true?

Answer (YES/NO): NO